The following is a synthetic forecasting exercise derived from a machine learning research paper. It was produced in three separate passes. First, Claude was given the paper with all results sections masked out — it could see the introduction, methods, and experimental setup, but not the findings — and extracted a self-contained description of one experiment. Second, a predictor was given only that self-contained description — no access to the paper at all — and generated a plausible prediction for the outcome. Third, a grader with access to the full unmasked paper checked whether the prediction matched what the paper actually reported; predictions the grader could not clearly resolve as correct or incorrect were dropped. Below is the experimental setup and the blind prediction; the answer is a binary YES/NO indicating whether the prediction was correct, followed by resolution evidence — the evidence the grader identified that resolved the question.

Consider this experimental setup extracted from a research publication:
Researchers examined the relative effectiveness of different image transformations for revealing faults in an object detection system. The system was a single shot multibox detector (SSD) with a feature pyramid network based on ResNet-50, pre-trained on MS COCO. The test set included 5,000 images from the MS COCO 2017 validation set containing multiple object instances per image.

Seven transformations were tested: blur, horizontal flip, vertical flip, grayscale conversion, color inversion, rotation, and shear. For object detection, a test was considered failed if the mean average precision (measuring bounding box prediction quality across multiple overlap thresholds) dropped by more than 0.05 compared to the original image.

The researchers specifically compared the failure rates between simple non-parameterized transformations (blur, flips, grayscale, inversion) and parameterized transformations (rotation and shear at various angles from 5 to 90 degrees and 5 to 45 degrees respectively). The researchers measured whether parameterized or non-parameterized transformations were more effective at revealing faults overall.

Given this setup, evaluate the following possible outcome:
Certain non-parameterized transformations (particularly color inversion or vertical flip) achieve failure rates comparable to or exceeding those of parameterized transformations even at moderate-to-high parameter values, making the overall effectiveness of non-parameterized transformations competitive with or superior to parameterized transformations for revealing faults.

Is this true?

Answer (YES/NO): YES